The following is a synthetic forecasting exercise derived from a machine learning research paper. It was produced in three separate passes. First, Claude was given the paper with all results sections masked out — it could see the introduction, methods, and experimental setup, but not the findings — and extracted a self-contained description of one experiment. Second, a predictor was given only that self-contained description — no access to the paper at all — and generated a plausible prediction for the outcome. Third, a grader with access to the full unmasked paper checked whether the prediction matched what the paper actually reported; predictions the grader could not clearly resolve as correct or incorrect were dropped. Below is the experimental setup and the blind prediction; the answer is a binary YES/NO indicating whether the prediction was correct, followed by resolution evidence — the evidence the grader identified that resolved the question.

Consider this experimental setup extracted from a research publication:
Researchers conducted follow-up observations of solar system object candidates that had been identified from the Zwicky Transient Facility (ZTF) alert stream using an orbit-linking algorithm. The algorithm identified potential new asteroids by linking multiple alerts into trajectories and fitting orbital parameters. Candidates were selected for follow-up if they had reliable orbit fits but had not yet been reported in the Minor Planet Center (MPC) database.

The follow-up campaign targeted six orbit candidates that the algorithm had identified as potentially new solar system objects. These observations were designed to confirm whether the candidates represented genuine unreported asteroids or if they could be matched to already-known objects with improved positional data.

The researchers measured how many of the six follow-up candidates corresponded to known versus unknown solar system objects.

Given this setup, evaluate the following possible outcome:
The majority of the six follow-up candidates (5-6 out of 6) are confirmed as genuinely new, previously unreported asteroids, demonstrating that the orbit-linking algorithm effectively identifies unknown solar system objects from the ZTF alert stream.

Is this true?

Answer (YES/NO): NO